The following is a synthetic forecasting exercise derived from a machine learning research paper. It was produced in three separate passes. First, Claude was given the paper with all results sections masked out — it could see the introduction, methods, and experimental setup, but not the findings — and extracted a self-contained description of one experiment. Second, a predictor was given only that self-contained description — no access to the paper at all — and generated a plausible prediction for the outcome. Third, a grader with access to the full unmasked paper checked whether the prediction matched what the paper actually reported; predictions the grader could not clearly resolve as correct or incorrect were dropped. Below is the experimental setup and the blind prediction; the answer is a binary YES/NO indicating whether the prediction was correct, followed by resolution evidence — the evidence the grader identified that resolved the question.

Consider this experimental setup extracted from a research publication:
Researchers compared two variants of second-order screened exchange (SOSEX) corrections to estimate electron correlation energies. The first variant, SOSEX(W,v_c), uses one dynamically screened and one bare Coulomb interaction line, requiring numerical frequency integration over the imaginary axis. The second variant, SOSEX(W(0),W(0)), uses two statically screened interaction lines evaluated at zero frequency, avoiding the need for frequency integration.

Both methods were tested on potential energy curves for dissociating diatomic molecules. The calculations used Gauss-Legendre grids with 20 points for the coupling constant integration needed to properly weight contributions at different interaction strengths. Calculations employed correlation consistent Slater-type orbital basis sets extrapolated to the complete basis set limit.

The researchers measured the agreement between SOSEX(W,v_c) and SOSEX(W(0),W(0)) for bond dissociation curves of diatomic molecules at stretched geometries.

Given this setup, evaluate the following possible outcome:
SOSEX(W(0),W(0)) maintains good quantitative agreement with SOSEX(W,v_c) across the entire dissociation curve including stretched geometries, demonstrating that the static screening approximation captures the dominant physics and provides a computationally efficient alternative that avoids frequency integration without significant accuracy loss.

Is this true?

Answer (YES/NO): NO